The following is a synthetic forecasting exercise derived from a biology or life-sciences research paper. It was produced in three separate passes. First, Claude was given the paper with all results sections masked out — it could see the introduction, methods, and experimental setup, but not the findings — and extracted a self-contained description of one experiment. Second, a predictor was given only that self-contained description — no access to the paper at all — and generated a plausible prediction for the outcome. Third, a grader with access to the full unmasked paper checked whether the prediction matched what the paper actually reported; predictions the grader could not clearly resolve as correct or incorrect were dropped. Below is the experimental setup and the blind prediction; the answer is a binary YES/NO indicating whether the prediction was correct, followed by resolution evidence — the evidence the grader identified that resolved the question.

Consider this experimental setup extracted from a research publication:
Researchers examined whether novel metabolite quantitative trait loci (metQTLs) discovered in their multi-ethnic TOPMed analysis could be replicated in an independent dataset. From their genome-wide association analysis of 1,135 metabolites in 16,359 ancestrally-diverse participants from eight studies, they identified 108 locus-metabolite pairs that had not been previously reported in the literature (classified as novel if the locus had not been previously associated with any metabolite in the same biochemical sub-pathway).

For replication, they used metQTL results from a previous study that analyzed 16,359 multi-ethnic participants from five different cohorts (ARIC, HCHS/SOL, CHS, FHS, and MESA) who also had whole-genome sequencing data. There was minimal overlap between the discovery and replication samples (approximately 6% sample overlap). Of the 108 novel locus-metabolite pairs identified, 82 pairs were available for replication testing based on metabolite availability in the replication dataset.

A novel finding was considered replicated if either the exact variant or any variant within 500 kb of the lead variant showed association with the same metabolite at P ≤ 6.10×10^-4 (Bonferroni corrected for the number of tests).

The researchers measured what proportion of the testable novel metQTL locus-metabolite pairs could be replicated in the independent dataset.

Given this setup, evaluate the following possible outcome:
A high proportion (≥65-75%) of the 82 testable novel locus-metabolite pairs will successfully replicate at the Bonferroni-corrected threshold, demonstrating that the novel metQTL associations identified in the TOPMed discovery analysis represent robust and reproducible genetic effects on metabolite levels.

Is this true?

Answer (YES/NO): NO